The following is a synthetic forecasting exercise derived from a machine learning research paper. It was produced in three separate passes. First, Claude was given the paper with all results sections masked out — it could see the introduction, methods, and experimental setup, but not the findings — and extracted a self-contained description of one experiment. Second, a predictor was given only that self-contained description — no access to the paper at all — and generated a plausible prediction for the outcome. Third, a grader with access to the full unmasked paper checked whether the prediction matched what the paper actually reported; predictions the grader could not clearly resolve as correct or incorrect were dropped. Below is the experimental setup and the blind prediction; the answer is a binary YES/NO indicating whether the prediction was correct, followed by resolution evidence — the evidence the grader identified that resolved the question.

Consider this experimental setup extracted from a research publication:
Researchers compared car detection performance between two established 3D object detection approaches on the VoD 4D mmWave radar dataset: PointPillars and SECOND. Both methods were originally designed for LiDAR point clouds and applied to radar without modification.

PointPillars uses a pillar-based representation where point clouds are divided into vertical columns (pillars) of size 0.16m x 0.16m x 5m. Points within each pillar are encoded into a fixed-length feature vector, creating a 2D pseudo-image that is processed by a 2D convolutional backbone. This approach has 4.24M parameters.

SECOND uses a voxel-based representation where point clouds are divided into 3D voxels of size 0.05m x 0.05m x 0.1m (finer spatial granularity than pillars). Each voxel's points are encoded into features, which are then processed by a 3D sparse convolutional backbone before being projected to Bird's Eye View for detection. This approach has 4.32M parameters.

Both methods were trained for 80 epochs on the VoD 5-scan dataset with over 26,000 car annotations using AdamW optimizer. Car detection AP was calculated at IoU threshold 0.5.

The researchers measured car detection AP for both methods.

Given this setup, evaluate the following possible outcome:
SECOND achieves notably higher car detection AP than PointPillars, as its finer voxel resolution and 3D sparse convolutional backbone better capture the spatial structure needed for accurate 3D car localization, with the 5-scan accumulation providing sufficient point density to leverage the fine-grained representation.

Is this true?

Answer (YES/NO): NO